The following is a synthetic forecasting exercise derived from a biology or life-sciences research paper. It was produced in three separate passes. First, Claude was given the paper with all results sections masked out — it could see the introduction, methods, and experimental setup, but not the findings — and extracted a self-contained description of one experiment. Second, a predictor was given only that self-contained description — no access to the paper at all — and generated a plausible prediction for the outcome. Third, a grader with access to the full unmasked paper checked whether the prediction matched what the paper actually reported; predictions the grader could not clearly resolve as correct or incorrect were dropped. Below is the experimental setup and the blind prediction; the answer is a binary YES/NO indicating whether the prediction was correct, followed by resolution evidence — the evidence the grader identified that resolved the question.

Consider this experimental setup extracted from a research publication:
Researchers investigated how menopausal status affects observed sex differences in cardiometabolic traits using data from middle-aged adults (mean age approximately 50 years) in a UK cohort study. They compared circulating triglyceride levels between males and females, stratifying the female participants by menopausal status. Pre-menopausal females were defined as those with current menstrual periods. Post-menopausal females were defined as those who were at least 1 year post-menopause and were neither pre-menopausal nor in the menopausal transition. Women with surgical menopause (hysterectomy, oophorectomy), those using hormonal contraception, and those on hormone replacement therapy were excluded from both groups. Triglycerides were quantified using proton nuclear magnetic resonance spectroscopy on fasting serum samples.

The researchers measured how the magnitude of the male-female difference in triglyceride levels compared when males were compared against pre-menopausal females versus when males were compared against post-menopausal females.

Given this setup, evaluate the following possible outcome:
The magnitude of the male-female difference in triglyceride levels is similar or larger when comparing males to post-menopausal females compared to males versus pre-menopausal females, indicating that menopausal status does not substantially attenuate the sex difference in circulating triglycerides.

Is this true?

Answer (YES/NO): NO